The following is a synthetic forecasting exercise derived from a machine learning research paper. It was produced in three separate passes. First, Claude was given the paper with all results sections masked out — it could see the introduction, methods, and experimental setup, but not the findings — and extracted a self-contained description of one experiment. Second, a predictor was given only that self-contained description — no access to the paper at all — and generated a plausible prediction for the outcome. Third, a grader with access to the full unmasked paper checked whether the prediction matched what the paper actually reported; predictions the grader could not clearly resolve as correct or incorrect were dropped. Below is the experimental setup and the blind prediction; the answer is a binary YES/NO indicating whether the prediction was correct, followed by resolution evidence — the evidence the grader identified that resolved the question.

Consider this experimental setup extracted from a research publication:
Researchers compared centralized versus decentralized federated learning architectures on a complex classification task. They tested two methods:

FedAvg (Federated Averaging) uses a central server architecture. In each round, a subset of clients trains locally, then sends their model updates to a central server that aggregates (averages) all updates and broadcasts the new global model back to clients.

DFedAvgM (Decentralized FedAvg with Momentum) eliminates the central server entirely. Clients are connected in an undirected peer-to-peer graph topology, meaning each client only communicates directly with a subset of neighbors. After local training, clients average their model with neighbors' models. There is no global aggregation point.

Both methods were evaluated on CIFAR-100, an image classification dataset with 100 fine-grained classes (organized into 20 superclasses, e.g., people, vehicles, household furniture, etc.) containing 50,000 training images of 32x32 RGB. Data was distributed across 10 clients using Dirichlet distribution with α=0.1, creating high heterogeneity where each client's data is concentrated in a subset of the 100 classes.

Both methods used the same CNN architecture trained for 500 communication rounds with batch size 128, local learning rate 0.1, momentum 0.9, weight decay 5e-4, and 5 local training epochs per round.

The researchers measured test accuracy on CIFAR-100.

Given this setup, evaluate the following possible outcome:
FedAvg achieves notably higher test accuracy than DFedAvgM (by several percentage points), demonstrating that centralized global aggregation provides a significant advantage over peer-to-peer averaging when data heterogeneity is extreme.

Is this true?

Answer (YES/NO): NO